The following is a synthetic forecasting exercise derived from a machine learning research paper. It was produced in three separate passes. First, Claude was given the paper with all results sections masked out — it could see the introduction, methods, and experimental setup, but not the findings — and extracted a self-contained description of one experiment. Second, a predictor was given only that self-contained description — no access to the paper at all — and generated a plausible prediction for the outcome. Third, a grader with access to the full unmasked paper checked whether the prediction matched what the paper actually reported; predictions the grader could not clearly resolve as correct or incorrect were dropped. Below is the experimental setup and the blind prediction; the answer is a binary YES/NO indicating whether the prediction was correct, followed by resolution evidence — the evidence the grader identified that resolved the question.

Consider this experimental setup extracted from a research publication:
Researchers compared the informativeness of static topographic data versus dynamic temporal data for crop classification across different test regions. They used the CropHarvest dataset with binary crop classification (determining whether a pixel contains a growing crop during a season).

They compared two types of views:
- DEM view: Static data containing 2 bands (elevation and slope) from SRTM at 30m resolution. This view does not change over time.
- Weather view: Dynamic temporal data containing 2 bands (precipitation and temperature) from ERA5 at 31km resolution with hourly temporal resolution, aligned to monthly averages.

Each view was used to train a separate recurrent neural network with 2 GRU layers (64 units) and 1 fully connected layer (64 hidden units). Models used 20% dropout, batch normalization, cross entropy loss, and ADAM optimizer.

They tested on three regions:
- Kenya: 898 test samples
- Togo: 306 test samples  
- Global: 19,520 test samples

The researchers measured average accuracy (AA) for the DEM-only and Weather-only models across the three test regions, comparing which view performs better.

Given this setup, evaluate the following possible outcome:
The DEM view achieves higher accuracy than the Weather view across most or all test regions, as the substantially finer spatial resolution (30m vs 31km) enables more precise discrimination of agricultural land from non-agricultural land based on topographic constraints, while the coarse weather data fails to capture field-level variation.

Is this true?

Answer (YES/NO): NO